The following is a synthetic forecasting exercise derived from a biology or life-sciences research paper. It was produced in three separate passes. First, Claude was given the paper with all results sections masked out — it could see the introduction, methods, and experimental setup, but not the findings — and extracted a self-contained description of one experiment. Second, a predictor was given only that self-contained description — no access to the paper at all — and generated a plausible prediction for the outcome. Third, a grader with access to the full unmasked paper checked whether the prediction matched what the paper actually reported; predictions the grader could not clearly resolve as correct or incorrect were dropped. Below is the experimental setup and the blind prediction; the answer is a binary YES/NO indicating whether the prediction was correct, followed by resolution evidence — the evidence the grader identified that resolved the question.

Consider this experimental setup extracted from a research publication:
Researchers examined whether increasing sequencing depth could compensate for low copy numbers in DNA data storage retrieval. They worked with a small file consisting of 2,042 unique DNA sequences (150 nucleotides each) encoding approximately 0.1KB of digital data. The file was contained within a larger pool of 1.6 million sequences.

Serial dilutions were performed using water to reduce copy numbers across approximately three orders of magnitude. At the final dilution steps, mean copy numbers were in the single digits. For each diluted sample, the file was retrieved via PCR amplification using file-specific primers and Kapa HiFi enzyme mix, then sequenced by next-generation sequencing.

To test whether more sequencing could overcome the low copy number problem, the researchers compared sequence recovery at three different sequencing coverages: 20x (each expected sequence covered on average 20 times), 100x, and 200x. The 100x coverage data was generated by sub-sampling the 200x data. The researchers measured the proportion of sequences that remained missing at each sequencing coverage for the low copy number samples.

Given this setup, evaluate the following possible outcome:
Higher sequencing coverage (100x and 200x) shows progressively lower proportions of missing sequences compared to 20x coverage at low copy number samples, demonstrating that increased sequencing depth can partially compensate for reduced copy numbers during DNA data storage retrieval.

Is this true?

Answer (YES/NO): NO